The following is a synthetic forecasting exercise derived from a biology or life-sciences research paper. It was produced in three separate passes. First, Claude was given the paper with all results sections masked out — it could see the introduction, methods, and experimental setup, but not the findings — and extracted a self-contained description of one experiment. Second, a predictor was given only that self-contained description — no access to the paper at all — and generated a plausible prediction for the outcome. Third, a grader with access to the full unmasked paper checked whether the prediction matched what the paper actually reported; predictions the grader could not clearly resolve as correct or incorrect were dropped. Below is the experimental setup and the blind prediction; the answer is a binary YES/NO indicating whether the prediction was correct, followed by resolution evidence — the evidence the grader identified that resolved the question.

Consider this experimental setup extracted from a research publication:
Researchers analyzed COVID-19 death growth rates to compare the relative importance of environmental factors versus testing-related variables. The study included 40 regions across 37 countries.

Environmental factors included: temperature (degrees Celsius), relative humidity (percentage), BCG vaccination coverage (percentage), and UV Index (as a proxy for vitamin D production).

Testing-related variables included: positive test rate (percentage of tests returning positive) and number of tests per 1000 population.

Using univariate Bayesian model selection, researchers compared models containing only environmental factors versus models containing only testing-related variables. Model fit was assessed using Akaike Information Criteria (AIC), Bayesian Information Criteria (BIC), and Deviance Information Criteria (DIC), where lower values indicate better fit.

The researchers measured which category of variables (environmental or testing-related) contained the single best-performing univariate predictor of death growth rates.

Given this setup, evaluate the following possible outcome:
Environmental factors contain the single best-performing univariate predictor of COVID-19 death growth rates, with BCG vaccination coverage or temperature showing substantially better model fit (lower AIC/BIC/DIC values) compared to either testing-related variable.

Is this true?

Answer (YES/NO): NO